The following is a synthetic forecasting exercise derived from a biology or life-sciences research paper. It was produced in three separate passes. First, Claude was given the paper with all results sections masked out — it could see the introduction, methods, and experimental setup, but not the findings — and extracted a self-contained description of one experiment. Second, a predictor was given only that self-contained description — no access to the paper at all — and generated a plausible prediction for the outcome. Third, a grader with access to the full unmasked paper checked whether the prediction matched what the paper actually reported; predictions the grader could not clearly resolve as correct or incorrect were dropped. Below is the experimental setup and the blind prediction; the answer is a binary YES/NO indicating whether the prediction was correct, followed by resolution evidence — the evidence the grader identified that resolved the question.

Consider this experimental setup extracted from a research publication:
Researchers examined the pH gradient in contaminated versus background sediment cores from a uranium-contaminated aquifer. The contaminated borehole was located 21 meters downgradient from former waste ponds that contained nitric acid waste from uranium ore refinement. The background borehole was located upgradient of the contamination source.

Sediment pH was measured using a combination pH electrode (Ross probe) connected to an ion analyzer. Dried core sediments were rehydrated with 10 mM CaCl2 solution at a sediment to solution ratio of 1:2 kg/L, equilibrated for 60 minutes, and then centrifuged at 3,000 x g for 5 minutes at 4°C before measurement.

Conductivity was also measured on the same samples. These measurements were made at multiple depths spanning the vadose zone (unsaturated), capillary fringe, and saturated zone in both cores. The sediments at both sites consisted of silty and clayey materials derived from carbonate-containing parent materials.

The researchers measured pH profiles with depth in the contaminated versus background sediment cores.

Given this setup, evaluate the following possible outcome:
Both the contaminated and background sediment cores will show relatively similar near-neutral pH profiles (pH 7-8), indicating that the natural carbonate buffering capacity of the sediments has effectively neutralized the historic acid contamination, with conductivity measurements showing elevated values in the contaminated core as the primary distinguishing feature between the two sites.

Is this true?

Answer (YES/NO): NO